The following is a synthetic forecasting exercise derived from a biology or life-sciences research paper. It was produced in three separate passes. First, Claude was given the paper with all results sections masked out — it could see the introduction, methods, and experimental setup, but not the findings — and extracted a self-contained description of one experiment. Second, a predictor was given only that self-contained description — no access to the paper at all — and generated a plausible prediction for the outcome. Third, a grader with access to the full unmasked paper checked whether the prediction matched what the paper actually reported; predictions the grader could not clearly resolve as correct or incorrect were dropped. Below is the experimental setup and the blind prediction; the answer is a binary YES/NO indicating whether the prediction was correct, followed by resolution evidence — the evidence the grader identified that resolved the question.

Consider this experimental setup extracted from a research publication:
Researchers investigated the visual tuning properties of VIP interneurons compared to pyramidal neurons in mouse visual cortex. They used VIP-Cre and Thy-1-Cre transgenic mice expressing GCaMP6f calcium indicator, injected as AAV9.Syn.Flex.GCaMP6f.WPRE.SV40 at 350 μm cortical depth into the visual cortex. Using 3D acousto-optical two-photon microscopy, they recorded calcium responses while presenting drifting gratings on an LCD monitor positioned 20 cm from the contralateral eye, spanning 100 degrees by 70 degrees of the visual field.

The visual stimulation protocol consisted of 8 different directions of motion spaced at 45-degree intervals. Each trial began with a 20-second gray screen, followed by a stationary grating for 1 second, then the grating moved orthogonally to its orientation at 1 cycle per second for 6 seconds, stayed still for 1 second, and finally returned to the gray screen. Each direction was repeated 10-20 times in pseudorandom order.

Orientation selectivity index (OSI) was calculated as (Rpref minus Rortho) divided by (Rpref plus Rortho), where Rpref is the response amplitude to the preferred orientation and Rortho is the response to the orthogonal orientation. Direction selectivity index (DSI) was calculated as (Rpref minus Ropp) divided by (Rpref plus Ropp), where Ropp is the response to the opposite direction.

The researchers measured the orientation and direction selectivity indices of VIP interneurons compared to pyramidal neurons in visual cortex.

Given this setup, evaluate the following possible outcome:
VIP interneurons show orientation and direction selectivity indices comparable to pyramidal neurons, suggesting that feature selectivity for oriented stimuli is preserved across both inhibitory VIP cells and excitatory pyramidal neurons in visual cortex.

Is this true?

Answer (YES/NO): NO